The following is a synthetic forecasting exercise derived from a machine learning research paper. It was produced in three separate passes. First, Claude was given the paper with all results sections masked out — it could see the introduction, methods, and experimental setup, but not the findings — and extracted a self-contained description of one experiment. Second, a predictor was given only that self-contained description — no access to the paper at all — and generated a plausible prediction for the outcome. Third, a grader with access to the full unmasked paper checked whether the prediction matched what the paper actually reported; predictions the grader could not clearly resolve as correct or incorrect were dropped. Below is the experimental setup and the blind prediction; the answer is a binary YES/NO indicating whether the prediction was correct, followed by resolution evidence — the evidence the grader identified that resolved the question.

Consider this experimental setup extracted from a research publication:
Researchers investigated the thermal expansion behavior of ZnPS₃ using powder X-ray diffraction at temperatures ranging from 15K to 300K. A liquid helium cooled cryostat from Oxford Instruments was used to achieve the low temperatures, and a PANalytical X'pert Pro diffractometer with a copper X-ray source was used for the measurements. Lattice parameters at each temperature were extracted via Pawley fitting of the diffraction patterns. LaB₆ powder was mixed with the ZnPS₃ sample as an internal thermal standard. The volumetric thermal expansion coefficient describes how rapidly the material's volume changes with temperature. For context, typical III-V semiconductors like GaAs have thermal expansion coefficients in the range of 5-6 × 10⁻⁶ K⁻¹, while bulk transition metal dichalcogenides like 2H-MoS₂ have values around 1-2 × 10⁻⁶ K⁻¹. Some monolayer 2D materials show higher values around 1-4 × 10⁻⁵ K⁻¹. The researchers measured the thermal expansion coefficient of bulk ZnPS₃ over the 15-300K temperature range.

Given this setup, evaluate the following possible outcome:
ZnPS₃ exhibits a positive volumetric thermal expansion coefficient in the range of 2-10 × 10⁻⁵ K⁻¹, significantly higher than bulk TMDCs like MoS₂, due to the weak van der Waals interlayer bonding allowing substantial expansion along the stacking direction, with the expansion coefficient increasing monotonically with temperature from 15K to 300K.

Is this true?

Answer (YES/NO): NO